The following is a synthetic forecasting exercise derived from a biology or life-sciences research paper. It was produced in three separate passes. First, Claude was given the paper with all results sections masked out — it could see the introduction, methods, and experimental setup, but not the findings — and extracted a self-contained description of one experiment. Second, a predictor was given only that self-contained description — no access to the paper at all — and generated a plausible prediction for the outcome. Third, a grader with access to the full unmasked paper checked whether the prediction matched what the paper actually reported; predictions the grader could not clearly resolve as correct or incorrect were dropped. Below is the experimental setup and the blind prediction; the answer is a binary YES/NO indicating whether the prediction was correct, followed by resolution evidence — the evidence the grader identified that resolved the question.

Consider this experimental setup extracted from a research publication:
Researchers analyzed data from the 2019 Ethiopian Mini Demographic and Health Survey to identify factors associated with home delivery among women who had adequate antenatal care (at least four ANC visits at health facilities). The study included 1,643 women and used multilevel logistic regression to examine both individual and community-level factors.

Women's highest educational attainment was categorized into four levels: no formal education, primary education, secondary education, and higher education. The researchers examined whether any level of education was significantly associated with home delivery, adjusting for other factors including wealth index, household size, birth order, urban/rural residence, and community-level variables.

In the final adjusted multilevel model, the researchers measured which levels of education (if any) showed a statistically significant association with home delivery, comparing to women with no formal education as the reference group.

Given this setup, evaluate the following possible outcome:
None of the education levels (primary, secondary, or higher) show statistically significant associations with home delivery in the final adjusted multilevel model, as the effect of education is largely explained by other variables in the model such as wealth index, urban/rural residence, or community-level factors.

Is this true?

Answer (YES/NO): NO